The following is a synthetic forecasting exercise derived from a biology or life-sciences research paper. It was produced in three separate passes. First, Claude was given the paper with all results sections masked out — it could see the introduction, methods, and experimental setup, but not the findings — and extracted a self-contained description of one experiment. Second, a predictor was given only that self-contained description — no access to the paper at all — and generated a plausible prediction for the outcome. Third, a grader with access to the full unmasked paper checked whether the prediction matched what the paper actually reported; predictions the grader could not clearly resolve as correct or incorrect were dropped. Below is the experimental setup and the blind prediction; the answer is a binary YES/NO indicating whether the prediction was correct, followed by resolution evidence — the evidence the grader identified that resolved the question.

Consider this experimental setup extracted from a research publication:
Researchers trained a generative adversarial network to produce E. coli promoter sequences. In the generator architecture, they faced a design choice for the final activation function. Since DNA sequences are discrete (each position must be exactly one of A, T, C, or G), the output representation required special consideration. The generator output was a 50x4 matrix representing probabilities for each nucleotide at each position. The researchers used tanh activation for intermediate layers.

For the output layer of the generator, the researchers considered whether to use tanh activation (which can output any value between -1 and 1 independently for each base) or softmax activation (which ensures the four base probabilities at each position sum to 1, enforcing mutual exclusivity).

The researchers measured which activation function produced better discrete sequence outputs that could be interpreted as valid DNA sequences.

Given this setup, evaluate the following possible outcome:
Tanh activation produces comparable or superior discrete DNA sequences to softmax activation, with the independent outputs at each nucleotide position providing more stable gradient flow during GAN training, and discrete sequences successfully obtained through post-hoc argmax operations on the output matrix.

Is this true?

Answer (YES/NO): NO